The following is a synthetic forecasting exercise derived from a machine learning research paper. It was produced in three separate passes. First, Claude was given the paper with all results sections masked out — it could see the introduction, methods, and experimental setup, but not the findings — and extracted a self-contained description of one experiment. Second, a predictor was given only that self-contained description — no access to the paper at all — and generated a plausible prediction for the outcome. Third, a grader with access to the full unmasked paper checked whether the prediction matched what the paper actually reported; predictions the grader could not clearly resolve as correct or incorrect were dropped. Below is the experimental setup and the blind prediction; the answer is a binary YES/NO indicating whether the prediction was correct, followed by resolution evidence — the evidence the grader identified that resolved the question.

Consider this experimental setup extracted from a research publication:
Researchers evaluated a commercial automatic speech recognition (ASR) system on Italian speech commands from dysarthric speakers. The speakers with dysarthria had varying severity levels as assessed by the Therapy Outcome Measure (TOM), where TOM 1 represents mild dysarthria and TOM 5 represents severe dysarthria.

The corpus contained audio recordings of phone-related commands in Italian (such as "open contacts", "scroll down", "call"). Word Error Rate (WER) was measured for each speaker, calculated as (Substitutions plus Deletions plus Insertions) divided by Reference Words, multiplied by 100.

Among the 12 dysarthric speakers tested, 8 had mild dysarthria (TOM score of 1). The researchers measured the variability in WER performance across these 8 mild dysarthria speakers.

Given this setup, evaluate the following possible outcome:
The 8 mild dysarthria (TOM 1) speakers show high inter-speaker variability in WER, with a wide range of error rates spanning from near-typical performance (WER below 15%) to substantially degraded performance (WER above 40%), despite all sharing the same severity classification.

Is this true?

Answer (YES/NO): NO